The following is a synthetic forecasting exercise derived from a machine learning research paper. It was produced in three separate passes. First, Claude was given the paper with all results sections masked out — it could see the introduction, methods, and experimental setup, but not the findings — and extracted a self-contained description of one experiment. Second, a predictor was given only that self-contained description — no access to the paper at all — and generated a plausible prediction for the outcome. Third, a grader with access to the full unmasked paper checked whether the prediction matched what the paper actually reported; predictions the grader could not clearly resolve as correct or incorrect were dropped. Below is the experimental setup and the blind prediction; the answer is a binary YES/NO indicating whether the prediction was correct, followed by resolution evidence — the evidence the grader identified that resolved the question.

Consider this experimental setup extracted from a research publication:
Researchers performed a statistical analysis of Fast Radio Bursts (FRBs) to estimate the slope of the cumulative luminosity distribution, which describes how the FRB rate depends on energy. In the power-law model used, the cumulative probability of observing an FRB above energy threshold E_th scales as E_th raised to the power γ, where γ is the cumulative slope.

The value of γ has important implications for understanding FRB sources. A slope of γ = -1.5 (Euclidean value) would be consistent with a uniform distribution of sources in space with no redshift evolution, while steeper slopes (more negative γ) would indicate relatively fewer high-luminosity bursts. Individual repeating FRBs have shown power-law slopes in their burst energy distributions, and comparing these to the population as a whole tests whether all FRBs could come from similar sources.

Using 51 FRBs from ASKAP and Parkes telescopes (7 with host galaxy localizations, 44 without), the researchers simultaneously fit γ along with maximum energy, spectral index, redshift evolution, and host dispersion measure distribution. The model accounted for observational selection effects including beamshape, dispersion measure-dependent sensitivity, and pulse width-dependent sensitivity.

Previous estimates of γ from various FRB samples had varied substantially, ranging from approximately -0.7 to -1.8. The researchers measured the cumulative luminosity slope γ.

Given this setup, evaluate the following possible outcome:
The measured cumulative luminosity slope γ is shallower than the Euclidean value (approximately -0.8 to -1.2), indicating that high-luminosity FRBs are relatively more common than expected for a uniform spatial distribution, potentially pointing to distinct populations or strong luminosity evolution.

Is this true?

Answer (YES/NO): YES